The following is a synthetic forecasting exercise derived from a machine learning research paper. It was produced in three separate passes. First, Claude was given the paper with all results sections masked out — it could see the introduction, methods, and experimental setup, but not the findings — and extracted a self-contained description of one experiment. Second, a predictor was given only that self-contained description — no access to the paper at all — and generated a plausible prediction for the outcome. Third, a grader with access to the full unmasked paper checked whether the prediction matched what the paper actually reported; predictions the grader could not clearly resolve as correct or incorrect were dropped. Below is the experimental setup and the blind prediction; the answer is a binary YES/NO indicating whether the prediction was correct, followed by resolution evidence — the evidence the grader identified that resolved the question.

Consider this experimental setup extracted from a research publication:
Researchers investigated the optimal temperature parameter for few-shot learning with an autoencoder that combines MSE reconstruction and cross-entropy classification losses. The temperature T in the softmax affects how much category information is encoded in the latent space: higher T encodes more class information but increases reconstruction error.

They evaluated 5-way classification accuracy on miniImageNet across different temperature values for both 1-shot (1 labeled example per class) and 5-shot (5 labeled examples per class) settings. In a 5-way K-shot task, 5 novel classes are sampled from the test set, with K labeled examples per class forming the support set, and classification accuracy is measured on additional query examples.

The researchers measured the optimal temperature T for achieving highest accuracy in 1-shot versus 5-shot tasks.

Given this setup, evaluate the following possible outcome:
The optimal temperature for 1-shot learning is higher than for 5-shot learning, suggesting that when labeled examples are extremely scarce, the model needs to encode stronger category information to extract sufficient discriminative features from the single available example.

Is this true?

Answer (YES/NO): YES